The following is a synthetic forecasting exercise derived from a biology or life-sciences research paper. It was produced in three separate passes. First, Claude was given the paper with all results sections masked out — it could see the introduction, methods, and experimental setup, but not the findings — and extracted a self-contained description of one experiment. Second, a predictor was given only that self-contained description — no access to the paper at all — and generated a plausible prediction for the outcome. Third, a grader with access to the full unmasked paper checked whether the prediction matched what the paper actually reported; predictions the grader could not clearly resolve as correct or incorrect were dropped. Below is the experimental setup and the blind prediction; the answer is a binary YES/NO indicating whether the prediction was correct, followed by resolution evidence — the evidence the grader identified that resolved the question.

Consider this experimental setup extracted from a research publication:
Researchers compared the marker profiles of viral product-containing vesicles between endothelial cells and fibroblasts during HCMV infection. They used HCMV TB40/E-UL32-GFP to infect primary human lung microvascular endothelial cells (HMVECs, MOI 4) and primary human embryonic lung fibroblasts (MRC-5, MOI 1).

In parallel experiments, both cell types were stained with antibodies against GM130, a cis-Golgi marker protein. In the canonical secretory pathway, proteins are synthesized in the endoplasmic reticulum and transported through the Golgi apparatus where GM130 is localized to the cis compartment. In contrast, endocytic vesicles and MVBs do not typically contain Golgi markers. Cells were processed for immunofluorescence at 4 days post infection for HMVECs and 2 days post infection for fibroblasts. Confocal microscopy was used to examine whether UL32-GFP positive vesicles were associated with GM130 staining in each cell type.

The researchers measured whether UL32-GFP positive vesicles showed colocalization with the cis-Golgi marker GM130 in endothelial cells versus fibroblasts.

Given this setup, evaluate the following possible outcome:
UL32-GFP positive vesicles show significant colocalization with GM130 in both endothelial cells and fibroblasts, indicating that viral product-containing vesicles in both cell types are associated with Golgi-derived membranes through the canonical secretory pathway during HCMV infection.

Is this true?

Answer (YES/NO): NO